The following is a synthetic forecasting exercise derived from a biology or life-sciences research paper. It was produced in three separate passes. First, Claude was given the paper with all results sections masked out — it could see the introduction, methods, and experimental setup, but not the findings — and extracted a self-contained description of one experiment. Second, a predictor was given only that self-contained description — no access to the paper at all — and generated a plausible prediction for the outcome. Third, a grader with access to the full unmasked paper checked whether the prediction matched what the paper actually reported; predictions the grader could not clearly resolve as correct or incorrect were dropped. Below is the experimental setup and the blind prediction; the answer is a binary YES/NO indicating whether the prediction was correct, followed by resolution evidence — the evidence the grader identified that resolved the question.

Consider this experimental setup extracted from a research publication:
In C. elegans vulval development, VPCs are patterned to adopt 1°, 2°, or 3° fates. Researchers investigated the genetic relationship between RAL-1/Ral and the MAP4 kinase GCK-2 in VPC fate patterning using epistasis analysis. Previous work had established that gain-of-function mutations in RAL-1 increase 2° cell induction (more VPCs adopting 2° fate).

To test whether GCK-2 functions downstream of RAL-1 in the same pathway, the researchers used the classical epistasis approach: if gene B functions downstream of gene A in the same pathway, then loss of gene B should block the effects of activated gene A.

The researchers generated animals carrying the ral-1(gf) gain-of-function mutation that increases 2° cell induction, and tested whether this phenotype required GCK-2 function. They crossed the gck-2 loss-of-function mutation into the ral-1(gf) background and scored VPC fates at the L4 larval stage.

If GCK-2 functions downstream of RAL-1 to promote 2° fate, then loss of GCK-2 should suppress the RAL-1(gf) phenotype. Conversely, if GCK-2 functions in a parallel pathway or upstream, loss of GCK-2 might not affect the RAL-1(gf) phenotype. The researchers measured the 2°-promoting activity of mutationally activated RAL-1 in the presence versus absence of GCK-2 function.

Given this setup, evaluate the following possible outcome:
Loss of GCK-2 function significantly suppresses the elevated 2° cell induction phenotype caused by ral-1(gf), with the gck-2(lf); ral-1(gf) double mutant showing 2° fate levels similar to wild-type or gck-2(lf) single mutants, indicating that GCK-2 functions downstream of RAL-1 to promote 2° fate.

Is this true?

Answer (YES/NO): YES